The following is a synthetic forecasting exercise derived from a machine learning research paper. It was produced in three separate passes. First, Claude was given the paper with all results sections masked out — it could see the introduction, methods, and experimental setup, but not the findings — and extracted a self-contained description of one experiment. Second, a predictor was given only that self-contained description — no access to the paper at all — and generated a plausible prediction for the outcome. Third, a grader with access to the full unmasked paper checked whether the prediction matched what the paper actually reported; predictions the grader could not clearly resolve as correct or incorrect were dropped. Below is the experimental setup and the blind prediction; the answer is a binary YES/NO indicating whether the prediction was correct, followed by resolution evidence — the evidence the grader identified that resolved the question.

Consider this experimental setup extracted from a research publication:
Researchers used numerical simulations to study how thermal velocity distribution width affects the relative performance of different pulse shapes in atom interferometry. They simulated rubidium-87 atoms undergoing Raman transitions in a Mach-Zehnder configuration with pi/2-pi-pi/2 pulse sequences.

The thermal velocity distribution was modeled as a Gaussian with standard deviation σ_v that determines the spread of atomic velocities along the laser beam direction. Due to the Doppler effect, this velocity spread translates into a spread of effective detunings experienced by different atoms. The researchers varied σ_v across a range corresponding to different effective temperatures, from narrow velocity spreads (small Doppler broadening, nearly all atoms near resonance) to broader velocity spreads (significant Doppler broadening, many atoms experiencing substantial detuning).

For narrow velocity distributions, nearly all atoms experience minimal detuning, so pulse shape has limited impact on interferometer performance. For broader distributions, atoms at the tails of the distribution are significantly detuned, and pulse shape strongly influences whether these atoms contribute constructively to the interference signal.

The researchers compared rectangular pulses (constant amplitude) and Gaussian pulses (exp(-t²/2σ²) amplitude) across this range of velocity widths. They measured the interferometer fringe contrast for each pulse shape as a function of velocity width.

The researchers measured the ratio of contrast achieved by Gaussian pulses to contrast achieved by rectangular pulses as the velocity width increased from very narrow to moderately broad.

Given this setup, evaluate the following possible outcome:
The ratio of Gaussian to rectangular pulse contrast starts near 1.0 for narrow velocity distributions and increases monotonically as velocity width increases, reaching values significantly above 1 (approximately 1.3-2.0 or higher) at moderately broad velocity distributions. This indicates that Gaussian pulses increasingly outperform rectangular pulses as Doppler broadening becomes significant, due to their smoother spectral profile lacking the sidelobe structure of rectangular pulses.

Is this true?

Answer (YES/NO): YES